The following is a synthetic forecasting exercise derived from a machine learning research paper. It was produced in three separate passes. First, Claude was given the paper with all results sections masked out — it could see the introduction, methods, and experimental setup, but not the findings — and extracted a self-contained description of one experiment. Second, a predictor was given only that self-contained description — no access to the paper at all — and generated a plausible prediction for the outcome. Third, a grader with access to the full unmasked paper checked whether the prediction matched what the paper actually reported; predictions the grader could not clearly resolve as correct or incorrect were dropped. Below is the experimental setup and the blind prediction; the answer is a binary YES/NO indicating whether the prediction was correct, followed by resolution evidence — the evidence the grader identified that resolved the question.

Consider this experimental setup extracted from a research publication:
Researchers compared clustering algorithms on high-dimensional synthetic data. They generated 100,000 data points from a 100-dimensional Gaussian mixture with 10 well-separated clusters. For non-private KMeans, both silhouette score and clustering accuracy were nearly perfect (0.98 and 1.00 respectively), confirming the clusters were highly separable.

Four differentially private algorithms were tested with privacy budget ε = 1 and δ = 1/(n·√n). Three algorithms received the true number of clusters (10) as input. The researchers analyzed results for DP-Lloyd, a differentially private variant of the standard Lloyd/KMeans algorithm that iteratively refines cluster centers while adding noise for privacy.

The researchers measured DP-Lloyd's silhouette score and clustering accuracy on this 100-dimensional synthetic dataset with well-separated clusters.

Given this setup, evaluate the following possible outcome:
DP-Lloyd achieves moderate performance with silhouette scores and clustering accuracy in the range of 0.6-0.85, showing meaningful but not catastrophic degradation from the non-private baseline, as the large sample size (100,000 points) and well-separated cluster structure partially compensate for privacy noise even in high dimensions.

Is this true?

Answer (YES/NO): NO